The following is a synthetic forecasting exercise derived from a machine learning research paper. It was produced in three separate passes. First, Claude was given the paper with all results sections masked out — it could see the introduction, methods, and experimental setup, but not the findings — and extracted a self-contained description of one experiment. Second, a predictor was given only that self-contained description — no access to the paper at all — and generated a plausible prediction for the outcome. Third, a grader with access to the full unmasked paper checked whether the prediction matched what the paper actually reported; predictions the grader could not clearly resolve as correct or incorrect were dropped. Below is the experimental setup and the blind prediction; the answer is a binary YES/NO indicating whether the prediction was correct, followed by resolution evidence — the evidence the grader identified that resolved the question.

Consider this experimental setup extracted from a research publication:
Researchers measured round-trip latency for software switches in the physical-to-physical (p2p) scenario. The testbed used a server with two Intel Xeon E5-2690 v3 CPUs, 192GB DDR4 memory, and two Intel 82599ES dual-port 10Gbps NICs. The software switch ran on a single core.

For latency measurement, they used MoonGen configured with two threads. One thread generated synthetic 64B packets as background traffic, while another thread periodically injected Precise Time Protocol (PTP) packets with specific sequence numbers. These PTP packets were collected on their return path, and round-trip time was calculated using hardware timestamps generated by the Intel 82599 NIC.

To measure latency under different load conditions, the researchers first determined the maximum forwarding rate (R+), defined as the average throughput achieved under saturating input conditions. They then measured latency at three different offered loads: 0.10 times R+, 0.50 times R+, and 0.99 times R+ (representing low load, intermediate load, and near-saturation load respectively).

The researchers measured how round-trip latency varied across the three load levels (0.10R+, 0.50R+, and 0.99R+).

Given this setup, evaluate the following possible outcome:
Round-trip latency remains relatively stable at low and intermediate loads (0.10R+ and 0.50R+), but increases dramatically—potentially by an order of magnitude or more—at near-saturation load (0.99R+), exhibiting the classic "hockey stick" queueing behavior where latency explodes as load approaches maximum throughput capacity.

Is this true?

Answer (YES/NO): NO